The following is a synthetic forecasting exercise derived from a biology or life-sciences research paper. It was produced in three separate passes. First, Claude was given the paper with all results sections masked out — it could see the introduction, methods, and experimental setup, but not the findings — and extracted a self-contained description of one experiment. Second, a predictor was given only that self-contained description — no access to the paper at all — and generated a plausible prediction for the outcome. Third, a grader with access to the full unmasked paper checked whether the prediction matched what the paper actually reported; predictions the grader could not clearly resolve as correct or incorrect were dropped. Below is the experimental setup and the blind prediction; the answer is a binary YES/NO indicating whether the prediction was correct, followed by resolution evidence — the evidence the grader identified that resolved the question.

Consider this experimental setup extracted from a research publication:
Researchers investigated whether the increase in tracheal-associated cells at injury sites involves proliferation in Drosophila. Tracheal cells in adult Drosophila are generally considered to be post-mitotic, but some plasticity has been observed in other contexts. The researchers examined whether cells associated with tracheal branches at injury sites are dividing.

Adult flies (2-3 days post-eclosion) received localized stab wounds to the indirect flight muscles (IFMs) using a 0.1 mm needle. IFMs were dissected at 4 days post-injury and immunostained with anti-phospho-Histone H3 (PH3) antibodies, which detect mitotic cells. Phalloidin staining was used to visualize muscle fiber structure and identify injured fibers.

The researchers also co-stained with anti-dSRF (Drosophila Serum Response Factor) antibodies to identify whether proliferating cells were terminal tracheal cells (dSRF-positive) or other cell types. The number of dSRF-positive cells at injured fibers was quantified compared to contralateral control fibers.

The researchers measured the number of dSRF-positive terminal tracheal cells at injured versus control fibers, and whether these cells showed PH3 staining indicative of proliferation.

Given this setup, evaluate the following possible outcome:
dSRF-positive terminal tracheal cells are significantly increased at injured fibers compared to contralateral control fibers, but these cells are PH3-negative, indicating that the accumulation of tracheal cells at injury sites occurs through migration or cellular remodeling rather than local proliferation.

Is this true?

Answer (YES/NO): YES